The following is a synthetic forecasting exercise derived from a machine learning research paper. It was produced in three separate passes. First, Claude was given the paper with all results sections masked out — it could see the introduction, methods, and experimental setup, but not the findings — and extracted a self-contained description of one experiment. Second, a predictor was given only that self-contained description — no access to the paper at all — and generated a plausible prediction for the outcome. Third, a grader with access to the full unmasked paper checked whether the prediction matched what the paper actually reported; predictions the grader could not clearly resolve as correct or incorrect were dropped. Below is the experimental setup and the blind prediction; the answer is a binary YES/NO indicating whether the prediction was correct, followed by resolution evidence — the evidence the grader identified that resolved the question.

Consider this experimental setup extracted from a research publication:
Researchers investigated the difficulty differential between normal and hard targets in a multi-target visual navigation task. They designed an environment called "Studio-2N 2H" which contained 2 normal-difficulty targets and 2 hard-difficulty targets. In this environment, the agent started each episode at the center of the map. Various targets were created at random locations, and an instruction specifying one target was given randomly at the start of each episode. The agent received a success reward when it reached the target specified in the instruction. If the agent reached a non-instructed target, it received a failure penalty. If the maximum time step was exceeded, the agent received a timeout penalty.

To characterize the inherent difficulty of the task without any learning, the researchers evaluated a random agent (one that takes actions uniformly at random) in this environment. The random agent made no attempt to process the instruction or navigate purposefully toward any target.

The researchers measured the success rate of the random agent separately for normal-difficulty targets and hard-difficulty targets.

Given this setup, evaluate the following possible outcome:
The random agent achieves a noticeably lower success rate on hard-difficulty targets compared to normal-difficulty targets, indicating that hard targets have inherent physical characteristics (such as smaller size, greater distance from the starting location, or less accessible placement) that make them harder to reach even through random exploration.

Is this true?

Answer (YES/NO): YES